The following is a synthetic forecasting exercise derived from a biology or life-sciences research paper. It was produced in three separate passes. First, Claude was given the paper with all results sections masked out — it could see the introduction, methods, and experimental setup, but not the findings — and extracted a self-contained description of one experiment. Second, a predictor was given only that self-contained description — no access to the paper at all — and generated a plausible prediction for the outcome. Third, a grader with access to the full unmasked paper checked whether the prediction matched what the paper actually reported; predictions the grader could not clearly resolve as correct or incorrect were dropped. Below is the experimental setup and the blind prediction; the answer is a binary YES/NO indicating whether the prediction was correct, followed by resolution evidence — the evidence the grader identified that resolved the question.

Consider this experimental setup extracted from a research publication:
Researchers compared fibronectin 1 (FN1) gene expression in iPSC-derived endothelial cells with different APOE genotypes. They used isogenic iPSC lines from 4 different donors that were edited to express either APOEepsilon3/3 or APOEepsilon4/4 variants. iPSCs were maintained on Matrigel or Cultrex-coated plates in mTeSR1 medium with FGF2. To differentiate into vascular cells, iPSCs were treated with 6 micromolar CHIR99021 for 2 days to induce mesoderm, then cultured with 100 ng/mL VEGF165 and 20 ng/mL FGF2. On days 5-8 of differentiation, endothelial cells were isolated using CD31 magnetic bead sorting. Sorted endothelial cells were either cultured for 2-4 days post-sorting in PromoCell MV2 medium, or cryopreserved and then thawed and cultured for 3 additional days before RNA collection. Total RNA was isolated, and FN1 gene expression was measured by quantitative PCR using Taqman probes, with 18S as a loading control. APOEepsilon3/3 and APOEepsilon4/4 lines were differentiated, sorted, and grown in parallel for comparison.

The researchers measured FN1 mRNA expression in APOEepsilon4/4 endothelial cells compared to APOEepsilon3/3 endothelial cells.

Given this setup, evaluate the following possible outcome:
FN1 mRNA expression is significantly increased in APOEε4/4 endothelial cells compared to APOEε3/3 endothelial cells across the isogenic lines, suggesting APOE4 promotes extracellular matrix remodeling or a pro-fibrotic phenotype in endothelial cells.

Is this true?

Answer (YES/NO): YES